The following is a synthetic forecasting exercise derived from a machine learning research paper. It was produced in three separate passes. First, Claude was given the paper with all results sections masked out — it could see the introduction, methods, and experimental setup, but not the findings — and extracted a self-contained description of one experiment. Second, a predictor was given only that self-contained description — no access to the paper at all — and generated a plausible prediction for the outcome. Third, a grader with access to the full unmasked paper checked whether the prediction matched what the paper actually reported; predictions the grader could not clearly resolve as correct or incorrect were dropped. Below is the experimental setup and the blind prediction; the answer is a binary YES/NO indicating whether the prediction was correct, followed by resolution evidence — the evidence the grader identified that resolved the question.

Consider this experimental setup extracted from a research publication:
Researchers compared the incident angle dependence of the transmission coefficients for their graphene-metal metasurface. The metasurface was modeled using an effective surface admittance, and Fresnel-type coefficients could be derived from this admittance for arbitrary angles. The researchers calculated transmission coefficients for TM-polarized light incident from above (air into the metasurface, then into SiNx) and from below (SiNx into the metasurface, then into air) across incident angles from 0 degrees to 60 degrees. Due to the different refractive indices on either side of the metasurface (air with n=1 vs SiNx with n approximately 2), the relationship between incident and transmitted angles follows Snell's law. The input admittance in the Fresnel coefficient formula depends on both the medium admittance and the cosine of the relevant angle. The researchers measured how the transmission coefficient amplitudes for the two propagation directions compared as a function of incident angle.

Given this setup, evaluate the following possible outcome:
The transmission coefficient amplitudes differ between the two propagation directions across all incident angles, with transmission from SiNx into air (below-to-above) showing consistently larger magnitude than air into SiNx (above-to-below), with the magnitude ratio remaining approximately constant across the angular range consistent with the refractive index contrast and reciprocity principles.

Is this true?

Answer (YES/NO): NO